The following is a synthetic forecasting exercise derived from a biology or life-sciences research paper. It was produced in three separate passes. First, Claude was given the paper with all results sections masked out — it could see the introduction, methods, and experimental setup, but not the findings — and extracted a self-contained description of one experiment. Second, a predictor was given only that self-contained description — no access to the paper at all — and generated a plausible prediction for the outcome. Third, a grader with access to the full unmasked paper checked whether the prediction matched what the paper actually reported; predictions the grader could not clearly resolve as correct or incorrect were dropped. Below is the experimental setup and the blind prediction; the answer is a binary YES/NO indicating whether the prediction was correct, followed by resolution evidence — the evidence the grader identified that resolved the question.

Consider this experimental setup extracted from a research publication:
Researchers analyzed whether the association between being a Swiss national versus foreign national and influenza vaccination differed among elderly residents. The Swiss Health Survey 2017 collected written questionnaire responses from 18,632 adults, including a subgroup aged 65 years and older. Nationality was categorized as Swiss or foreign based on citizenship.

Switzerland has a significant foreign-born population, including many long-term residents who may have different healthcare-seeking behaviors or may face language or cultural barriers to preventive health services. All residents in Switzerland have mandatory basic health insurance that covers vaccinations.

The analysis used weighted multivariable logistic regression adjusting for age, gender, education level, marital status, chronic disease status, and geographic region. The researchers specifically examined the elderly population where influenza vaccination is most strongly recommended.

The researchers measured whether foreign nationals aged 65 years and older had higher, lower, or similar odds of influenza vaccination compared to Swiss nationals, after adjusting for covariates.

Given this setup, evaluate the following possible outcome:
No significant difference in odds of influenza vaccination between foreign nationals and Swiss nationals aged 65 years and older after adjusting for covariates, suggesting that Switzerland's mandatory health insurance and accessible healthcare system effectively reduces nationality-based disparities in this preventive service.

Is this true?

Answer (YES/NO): YES